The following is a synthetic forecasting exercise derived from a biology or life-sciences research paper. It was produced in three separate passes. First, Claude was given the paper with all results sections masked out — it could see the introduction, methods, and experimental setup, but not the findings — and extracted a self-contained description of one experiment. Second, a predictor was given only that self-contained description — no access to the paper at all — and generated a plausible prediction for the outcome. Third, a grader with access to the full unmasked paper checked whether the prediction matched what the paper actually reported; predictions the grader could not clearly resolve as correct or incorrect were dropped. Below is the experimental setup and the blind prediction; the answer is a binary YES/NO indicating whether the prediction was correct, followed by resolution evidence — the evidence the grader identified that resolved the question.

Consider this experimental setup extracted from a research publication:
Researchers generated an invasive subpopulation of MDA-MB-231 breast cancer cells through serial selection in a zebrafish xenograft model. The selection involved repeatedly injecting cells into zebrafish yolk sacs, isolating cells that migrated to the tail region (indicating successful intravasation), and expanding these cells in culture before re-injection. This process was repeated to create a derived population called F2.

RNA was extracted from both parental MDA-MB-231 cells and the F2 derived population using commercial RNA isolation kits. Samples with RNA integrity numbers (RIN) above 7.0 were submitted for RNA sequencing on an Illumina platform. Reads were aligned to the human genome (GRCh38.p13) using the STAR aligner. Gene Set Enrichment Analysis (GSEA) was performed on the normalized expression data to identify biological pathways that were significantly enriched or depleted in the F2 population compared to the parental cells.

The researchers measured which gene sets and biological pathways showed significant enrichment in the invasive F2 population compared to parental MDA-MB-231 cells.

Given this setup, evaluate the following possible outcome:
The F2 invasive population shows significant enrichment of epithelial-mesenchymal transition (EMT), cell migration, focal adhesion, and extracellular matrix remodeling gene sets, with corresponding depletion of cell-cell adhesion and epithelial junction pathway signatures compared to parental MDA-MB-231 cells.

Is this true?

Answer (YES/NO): NO